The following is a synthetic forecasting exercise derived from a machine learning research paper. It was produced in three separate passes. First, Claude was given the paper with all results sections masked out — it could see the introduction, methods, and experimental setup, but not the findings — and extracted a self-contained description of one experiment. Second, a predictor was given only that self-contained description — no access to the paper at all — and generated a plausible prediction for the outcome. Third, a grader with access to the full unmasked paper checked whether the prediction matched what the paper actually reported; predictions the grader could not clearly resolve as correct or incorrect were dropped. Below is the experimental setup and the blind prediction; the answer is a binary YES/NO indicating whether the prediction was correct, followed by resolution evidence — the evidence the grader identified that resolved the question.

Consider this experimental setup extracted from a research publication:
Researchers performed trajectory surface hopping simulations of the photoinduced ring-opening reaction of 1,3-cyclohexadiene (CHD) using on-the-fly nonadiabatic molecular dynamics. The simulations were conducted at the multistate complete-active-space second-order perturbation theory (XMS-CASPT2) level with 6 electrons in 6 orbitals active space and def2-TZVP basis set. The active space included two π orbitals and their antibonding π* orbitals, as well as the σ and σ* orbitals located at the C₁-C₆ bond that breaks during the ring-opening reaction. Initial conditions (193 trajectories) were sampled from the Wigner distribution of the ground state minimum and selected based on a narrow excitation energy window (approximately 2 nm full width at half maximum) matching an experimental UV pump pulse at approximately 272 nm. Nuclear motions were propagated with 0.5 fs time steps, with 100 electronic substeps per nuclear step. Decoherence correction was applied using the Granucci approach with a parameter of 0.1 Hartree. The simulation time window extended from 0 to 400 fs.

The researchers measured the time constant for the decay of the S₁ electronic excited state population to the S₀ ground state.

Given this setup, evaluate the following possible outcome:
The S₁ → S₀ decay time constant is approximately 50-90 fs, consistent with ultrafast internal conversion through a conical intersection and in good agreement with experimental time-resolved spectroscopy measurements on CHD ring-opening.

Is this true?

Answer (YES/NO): YES